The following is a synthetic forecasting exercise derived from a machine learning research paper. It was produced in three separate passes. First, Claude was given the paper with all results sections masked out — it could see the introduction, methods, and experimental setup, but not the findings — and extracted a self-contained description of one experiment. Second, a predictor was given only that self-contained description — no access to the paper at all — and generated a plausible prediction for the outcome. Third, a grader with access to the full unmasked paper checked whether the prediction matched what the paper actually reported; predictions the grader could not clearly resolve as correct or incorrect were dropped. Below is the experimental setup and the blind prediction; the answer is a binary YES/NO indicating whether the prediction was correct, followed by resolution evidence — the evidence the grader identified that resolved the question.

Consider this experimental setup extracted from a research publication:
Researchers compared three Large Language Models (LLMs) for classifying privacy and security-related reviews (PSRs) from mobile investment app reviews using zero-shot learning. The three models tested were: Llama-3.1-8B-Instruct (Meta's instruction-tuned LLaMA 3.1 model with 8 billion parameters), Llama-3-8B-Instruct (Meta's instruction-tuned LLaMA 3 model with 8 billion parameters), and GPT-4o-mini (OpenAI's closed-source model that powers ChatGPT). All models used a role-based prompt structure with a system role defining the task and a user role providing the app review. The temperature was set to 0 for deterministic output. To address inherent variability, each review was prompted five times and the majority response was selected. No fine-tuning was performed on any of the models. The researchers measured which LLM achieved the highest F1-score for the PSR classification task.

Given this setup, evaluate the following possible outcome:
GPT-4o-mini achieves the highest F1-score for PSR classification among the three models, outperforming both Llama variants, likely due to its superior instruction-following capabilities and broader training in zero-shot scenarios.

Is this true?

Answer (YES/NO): NO